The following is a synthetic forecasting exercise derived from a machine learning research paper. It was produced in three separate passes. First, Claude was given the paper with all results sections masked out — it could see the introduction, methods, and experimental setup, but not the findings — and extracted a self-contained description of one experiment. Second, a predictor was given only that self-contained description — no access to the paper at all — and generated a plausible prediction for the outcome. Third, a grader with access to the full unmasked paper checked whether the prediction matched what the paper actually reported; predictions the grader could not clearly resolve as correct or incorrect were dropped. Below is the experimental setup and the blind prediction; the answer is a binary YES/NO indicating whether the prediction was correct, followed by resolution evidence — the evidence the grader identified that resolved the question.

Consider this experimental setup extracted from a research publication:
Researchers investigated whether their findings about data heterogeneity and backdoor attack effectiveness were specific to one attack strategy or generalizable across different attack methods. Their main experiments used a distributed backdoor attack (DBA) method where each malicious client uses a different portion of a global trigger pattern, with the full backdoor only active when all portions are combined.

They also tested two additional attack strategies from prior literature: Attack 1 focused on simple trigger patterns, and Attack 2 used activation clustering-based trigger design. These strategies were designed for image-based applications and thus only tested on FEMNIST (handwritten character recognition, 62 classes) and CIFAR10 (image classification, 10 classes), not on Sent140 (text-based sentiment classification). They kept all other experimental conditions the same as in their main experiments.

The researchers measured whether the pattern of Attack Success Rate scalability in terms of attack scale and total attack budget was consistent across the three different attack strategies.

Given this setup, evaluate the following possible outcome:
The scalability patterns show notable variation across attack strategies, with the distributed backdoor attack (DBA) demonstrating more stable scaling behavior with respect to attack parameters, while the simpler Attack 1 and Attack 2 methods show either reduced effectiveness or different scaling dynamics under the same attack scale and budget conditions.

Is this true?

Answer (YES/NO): NO